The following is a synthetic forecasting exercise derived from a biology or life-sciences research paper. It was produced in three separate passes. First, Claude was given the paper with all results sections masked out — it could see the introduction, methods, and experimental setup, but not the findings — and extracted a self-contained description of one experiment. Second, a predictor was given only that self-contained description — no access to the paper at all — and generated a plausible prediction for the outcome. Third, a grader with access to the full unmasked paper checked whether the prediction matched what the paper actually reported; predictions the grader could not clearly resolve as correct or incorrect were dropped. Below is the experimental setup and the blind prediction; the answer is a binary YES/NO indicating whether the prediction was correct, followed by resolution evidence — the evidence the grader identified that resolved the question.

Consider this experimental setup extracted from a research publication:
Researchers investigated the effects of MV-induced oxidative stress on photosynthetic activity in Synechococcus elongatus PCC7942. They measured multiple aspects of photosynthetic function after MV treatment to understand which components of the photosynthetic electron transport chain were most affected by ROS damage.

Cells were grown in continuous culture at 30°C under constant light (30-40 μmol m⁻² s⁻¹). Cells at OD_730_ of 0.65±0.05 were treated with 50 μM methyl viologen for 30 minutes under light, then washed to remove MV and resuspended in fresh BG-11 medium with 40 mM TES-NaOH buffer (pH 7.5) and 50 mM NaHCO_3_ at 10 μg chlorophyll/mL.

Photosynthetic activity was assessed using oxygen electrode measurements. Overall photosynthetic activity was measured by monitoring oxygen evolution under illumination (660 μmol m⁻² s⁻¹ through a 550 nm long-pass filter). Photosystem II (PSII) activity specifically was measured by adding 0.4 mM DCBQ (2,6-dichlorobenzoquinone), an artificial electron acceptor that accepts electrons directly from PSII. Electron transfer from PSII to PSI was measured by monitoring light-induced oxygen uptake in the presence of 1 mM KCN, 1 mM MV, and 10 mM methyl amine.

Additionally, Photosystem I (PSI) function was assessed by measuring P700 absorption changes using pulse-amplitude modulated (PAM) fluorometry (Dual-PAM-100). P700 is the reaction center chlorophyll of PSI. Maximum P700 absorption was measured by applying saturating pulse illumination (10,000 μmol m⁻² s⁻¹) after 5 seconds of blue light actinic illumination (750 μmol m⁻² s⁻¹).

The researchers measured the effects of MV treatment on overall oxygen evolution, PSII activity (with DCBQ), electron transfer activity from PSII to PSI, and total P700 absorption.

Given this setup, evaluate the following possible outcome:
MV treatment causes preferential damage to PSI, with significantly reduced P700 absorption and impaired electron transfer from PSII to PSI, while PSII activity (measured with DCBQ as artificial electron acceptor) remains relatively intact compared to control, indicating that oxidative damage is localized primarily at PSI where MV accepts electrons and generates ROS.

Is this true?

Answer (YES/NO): NO